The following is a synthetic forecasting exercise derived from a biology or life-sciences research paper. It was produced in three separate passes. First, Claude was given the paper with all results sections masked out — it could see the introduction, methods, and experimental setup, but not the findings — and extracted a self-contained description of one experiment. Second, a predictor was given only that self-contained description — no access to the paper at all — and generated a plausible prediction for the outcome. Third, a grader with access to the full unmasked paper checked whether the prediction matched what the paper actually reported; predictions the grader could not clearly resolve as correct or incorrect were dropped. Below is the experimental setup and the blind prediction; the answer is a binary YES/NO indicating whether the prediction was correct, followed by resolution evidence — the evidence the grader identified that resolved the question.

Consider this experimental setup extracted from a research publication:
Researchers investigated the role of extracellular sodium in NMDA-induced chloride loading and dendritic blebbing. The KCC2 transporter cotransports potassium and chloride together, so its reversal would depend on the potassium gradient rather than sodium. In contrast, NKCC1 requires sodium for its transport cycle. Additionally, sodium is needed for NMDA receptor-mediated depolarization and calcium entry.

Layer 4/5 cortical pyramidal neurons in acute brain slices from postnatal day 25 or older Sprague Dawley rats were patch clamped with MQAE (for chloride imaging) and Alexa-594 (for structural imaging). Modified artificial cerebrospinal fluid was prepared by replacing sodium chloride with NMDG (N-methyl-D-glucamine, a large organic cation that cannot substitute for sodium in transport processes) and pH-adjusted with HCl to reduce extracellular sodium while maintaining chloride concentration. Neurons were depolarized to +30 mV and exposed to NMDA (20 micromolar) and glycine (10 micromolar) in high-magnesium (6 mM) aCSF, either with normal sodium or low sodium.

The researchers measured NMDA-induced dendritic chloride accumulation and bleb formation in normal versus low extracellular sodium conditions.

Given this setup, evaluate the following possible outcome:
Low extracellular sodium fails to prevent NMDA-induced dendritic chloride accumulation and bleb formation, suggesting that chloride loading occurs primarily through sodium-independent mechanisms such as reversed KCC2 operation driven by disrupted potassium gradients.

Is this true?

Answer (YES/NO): NO